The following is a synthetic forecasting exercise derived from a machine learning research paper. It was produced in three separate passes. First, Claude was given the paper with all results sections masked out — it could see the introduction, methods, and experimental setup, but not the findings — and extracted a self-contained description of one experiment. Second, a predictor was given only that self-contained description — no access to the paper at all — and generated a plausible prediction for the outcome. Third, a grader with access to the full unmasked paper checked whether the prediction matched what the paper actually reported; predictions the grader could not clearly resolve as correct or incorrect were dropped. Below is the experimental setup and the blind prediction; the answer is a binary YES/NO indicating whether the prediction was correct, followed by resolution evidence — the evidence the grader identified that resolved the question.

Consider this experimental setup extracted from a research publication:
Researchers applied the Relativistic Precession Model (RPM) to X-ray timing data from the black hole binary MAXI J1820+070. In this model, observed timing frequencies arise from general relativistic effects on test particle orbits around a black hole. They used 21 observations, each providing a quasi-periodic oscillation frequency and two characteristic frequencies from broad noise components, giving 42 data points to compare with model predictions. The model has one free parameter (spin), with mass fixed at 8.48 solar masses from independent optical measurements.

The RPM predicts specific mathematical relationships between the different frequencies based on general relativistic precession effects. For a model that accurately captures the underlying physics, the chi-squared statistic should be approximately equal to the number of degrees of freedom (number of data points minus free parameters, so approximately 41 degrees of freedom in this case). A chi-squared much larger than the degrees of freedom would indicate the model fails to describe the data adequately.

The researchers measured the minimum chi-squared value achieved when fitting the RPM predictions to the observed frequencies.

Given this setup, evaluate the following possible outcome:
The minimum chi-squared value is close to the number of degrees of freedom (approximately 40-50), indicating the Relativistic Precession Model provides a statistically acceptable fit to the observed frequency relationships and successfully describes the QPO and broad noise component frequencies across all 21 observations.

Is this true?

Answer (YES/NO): NO